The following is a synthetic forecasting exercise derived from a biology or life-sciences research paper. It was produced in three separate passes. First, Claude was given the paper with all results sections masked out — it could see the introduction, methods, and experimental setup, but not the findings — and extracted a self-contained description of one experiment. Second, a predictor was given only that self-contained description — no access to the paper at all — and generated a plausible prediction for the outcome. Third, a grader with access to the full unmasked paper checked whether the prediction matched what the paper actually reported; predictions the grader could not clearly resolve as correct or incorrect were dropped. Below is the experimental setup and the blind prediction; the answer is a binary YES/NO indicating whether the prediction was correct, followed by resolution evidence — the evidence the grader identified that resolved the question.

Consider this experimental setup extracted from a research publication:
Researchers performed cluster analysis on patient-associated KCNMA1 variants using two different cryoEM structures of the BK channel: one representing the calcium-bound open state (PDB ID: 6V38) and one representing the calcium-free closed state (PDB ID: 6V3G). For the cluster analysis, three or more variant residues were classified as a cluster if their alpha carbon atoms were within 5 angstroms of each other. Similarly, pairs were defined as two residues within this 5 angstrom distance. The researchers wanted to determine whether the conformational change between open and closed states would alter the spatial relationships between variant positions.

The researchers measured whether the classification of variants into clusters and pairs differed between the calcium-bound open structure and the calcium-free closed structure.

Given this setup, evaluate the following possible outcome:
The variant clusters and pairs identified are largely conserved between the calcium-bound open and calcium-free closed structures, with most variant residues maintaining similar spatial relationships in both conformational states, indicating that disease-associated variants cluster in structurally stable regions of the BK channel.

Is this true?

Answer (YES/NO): YES